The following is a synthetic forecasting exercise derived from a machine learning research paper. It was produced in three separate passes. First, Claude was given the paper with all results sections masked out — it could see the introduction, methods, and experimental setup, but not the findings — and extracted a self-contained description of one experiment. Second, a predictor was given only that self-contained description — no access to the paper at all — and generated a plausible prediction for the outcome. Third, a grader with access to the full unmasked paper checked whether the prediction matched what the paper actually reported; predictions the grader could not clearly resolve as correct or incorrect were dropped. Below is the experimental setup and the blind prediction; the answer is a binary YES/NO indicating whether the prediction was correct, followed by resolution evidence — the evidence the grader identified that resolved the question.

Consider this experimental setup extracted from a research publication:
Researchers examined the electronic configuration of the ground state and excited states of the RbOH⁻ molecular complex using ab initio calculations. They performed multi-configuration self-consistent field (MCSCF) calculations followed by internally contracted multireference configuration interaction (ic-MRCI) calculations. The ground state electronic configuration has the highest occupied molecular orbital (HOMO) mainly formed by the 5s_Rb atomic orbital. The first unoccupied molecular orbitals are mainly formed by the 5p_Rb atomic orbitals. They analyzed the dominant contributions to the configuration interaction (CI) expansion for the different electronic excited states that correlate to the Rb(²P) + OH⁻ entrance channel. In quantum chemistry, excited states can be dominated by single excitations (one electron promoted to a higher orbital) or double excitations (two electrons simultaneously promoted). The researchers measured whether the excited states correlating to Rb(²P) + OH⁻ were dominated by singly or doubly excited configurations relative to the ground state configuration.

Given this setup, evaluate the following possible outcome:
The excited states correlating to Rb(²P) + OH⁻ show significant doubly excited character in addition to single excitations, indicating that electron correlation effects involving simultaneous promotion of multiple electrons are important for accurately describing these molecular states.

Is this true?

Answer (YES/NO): NO